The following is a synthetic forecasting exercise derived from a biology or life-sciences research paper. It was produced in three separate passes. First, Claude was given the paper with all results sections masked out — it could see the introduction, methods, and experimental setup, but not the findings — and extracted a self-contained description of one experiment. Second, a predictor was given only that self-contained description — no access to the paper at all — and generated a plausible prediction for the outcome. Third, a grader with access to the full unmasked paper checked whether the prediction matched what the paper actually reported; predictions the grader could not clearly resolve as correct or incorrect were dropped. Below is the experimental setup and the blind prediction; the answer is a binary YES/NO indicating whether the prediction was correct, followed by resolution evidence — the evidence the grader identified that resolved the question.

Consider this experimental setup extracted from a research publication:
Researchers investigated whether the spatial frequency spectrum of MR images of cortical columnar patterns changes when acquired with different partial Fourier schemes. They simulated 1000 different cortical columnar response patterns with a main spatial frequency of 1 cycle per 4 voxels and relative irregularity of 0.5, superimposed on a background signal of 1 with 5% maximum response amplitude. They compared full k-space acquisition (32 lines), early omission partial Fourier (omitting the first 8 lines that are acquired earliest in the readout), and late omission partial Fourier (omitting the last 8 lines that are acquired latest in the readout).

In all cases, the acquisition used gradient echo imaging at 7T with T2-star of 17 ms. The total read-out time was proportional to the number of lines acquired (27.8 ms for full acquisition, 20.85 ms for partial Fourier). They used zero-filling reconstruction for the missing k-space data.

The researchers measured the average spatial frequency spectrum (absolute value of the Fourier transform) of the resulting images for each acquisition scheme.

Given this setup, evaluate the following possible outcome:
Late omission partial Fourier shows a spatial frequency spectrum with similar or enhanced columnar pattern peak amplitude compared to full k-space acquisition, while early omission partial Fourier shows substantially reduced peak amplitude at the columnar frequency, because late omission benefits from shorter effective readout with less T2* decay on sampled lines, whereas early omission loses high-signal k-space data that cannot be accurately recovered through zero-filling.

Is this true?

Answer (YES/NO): NO